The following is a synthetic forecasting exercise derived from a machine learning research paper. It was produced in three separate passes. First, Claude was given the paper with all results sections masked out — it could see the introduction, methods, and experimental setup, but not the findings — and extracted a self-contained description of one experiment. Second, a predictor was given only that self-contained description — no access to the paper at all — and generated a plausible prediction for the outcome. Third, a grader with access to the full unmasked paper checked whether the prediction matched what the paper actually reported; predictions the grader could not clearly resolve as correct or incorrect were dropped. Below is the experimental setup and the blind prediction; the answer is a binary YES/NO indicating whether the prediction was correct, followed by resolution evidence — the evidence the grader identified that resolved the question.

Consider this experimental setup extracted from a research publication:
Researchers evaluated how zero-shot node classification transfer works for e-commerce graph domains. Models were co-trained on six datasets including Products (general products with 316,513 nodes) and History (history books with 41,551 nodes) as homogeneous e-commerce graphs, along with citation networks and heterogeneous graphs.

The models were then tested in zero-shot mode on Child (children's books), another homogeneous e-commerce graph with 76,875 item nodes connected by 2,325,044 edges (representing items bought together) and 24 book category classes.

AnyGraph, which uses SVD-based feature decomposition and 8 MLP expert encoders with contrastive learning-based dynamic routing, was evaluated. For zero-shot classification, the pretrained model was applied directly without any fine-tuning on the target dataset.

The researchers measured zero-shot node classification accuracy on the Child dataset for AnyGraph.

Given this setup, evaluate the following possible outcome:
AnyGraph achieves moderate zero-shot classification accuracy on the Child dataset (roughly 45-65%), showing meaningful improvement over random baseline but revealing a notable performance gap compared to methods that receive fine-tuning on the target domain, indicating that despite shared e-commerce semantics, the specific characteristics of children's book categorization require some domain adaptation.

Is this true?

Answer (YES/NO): NO